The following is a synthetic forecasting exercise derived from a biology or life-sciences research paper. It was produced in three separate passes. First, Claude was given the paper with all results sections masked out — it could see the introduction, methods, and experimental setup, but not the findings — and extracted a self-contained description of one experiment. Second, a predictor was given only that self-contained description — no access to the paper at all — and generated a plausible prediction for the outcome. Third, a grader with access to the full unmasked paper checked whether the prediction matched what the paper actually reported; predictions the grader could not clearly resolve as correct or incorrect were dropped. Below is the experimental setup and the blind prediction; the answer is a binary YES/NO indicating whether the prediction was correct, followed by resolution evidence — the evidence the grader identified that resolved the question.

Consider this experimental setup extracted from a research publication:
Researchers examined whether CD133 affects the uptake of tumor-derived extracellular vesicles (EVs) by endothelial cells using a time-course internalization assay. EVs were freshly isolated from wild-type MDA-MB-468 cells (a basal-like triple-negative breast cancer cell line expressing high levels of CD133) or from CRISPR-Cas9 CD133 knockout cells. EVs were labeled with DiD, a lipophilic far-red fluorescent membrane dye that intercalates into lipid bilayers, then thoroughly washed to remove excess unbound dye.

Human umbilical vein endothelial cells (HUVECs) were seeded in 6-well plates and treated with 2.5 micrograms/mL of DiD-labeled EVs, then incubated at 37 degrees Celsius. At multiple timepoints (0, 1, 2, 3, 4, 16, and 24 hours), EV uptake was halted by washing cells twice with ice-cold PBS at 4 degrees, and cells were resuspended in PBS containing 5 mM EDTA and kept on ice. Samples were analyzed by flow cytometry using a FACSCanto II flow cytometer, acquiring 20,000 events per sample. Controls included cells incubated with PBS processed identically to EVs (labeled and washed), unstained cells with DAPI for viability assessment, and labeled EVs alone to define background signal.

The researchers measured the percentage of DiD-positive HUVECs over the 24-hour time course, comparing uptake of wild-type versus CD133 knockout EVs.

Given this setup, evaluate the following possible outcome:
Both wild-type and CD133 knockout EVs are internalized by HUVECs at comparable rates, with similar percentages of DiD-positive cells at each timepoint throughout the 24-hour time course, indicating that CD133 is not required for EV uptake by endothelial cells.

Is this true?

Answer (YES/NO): YES